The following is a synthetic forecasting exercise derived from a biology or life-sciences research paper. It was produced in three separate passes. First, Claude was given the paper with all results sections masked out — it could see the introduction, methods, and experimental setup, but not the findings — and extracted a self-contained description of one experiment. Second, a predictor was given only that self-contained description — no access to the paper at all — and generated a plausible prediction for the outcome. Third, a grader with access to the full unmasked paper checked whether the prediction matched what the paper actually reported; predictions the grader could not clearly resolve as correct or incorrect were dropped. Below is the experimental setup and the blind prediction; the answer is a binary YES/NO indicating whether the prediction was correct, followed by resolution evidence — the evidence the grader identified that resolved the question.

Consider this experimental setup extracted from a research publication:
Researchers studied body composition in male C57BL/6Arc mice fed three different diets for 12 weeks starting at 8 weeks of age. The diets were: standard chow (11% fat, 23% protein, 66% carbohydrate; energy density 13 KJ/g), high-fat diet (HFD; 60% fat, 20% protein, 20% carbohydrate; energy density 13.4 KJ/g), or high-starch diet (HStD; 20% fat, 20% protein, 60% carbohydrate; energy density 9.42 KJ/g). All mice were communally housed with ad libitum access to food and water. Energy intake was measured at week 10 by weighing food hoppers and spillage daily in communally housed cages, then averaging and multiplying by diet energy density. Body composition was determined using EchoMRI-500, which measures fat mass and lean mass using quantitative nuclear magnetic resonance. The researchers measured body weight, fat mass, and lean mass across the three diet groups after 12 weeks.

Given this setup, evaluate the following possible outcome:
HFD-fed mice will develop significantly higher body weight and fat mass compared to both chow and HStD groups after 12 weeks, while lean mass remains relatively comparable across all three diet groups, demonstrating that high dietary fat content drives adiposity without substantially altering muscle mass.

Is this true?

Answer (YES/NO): NO